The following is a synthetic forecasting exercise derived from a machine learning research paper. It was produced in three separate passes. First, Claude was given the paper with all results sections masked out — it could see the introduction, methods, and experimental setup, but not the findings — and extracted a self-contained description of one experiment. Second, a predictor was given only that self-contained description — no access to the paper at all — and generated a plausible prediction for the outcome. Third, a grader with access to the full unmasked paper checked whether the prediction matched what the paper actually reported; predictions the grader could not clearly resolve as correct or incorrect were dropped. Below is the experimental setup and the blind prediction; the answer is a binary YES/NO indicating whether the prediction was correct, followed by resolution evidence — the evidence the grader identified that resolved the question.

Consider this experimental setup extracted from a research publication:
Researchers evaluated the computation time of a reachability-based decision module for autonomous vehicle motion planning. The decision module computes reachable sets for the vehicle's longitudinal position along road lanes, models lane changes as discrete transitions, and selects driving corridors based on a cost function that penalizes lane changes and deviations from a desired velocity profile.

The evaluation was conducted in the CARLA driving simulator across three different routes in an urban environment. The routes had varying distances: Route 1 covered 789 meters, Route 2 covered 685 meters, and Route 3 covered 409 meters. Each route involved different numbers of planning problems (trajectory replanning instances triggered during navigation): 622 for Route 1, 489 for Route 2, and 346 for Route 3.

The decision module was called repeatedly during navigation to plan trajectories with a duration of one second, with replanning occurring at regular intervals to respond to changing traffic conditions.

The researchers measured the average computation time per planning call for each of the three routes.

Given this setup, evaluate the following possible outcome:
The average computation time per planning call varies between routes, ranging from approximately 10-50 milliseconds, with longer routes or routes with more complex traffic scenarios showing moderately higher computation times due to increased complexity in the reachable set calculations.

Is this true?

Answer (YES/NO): NO